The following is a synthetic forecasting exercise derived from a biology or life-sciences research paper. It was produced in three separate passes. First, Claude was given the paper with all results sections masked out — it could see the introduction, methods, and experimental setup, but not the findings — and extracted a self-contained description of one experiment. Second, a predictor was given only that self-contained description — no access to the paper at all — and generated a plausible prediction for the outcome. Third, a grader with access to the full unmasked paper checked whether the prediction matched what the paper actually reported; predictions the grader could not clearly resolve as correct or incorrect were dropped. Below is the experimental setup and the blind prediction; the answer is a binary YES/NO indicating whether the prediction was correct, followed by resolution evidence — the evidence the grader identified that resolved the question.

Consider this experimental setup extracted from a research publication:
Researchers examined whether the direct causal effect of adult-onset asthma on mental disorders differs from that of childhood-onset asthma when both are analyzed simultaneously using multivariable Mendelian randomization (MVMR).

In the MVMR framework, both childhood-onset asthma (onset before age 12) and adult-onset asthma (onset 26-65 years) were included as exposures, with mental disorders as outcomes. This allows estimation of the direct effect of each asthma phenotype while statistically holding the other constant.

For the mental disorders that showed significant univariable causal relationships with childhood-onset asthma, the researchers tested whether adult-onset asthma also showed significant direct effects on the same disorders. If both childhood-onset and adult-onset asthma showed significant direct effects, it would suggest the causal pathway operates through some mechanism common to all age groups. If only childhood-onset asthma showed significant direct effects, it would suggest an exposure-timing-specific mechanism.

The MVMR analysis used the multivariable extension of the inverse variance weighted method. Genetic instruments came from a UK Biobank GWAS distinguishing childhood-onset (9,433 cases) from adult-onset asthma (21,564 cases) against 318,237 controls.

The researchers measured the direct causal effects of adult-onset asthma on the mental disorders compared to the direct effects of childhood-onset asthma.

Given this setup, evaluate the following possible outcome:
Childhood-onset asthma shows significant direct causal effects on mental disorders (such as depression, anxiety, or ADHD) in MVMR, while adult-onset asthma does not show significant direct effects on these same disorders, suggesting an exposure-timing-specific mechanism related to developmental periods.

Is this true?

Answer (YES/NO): NO